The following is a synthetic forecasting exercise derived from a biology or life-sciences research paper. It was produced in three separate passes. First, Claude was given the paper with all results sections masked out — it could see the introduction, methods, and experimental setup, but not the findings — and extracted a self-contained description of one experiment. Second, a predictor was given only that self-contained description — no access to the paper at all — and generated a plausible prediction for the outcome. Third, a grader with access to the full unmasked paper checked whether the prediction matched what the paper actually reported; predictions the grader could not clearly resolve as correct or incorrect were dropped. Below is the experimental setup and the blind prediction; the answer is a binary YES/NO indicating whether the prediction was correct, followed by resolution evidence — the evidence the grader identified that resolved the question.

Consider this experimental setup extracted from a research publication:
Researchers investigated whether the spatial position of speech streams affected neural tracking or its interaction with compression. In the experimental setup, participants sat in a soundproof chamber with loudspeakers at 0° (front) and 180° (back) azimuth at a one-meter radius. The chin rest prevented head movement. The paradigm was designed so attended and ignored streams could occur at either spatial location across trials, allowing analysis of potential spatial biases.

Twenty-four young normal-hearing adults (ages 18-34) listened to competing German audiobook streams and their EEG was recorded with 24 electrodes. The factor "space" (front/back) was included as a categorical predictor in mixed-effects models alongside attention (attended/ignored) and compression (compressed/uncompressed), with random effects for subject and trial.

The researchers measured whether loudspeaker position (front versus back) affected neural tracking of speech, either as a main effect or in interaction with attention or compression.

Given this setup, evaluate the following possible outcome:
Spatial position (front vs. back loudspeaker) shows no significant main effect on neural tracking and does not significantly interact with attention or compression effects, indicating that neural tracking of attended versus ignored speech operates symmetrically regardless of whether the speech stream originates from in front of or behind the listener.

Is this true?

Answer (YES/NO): YES